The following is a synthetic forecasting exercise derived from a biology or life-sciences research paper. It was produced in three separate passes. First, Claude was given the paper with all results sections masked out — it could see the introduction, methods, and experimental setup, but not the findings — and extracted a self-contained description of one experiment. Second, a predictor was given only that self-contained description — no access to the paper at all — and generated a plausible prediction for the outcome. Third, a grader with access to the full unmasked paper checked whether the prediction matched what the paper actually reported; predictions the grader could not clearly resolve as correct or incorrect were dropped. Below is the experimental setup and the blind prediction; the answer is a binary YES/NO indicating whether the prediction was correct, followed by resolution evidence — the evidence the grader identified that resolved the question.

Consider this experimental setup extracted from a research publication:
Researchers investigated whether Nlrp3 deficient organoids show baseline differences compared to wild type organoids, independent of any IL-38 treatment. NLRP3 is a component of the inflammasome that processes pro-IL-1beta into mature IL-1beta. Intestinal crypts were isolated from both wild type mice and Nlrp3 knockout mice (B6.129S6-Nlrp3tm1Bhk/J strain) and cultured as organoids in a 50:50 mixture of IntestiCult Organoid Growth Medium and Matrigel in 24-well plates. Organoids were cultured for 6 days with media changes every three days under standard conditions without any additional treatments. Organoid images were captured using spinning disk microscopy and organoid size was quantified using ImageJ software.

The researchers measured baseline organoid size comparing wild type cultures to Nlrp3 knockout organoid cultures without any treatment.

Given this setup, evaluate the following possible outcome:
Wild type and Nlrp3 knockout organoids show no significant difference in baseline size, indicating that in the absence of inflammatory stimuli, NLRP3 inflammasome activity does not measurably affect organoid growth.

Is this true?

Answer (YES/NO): NO